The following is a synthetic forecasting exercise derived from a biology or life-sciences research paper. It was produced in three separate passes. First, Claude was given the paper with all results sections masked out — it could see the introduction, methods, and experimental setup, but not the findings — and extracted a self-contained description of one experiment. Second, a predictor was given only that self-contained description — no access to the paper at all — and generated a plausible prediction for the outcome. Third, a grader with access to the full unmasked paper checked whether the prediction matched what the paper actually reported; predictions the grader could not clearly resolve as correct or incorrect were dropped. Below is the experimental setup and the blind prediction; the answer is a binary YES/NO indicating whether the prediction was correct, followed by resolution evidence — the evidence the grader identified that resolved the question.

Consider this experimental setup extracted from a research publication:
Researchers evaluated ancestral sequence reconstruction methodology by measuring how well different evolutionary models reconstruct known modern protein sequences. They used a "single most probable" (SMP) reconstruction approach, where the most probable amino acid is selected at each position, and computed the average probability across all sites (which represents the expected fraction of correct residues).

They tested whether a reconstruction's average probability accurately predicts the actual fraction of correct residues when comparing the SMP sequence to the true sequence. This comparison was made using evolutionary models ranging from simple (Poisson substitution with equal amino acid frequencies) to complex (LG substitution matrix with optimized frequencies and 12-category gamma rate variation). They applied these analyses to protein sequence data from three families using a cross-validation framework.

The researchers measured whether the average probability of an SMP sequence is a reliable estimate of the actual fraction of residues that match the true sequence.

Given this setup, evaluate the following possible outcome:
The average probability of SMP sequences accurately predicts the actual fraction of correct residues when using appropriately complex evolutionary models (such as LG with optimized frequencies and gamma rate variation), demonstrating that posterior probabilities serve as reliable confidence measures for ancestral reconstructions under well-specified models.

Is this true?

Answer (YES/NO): YES